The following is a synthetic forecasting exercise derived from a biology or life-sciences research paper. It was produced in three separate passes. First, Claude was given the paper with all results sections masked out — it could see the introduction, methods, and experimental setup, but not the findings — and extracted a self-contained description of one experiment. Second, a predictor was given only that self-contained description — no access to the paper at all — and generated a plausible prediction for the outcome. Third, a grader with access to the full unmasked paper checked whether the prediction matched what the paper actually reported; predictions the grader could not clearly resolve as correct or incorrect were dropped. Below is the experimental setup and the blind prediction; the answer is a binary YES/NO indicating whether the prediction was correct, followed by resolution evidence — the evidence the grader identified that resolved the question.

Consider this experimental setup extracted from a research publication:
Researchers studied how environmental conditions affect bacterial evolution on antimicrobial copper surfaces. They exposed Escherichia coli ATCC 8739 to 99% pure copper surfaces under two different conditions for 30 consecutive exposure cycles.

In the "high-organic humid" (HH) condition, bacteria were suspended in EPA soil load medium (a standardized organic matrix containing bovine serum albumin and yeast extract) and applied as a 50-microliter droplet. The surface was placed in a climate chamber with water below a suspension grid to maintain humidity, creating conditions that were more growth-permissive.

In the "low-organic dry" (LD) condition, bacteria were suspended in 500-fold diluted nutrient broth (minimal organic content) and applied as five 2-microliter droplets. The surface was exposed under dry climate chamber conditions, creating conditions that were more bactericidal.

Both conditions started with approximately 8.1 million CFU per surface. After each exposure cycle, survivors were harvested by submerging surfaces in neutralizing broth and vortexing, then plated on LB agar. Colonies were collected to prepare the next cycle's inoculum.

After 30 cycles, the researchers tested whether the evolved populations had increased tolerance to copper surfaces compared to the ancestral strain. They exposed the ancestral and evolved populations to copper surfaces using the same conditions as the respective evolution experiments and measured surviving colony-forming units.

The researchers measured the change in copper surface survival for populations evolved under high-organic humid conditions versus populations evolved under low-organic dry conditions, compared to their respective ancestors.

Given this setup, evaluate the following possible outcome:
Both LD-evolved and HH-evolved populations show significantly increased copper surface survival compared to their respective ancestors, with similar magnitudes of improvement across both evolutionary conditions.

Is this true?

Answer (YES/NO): NO